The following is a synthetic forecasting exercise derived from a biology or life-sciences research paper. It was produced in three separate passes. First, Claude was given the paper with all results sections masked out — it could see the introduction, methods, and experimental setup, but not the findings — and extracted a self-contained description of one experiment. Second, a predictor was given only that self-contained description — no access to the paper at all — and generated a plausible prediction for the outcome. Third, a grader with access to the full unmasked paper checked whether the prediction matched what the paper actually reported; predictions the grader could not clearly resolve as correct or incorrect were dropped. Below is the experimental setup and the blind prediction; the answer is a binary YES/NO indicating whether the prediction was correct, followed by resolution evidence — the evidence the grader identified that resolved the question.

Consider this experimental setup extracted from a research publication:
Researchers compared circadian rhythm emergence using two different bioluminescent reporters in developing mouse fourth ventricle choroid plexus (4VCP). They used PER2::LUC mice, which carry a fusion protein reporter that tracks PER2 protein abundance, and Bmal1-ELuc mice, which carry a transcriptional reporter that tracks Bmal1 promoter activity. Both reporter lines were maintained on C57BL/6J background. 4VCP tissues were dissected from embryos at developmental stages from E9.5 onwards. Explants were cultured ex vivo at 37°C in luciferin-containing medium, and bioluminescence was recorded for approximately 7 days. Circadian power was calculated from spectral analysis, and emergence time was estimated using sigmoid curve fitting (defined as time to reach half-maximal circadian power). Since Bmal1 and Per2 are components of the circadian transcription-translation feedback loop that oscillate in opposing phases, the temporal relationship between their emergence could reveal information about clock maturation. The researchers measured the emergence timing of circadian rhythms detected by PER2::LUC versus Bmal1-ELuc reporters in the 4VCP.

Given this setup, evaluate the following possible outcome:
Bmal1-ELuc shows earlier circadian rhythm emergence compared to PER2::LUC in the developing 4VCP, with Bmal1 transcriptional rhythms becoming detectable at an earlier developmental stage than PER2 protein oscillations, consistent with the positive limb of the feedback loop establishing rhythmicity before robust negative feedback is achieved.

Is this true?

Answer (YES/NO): NO